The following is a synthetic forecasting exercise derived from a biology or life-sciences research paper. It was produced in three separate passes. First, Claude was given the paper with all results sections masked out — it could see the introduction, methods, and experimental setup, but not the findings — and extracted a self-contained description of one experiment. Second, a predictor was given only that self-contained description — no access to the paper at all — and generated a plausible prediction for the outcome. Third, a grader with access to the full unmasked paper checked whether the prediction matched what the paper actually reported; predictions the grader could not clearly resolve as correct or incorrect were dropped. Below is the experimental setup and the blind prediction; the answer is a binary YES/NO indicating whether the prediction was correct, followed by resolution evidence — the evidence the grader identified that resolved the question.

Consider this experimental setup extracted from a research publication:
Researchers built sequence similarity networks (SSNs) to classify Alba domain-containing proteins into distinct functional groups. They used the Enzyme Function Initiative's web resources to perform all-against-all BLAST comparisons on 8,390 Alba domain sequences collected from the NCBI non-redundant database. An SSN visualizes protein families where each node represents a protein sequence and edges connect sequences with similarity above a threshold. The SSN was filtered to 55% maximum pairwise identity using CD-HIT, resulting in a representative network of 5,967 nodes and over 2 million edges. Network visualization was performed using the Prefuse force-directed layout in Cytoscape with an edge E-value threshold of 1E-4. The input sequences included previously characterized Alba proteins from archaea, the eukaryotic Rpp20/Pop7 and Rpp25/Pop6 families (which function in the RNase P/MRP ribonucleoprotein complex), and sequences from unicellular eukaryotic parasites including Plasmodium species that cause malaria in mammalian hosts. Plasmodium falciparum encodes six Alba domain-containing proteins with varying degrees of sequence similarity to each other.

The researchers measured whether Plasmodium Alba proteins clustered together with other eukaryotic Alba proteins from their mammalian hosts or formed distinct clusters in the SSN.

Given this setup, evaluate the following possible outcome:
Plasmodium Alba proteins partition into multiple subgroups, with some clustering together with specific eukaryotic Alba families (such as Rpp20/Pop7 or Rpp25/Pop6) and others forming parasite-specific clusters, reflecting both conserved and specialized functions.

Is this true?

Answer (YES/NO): YES